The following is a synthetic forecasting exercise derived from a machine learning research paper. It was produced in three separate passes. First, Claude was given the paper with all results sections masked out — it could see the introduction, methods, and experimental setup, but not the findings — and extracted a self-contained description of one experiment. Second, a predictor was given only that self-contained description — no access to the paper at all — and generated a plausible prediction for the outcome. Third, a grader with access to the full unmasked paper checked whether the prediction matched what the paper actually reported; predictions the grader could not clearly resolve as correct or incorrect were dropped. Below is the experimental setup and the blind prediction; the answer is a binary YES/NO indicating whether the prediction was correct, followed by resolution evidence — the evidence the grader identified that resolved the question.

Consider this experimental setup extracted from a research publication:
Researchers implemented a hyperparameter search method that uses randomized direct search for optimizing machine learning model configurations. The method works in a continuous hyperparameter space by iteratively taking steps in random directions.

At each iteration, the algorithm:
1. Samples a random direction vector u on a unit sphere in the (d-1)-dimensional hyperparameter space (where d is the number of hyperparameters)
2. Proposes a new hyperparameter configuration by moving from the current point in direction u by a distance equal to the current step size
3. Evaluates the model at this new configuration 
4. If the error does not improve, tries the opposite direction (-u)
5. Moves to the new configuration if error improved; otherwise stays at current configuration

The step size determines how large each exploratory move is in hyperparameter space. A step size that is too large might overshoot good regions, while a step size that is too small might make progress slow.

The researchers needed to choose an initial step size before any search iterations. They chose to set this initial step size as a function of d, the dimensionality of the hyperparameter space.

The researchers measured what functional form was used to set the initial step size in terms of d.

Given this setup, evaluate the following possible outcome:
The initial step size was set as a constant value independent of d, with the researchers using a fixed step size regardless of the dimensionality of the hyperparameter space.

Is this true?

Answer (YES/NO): NO